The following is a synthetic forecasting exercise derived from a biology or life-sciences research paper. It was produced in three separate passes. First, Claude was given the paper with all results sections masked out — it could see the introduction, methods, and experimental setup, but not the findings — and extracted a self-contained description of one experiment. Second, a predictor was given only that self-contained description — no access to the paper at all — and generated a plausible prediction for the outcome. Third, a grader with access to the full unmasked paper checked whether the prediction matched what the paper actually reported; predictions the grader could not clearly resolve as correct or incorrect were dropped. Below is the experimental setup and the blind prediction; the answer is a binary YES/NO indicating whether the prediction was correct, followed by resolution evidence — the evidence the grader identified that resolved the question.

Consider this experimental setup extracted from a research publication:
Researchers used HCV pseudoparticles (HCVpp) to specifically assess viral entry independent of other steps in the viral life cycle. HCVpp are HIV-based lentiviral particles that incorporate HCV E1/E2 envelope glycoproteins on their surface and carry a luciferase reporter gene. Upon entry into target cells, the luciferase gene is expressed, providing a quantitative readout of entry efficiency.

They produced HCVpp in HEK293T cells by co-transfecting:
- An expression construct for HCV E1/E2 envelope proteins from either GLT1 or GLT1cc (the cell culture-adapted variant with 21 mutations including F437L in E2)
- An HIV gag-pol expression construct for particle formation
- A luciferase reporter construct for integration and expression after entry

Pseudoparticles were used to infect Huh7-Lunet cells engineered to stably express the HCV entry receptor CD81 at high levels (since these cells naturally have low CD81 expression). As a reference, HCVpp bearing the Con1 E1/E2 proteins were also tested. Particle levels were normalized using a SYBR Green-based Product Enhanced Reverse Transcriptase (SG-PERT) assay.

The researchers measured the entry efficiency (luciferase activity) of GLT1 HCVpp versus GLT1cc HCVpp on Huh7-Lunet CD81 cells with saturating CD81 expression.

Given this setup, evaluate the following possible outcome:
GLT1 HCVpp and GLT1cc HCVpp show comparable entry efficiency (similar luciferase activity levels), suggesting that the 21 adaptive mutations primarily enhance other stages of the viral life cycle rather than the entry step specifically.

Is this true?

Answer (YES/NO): YES